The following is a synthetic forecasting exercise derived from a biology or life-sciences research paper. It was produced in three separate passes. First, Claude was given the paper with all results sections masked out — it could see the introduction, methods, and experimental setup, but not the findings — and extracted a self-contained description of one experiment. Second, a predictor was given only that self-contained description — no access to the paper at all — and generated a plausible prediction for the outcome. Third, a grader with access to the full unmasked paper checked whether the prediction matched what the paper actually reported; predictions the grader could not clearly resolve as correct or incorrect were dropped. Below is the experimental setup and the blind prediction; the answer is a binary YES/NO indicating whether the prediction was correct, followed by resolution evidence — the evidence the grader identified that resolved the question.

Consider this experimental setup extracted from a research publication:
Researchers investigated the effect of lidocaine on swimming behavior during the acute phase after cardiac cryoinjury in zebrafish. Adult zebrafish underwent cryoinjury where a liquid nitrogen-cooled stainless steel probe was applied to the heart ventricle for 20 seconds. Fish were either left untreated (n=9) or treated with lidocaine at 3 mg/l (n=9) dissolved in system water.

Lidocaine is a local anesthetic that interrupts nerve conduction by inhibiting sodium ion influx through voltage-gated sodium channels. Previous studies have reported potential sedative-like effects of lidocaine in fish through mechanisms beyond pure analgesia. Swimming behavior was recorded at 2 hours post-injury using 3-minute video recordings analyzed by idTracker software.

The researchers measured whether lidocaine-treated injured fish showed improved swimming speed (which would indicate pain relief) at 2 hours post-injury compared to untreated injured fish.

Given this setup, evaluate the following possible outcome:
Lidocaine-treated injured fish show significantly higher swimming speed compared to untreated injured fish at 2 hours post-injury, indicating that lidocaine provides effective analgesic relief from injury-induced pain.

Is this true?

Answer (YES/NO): NO